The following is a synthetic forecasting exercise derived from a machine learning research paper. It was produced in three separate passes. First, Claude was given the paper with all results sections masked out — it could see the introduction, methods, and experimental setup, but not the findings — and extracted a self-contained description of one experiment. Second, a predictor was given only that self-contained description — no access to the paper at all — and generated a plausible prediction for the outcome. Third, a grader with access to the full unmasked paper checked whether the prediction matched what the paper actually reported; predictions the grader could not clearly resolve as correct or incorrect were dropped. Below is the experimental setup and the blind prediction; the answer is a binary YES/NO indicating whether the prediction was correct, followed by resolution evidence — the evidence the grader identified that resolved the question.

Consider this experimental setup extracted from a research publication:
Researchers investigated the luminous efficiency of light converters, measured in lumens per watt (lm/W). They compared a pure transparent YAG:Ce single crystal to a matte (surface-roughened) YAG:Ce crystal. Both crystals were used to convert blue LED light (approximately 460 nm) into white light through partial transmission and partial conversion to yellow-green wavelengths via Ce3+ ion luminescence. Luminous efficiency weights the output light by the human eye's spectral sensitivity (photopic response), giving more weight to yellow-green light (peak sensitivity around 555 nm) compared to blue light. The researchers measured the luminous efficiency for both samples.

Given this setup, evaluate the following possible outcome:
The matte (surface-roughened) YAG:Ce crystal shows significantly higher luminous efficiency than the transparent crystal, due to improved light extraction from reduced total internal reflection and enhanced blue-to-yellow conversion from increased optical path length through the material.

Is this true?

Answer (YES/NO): NO